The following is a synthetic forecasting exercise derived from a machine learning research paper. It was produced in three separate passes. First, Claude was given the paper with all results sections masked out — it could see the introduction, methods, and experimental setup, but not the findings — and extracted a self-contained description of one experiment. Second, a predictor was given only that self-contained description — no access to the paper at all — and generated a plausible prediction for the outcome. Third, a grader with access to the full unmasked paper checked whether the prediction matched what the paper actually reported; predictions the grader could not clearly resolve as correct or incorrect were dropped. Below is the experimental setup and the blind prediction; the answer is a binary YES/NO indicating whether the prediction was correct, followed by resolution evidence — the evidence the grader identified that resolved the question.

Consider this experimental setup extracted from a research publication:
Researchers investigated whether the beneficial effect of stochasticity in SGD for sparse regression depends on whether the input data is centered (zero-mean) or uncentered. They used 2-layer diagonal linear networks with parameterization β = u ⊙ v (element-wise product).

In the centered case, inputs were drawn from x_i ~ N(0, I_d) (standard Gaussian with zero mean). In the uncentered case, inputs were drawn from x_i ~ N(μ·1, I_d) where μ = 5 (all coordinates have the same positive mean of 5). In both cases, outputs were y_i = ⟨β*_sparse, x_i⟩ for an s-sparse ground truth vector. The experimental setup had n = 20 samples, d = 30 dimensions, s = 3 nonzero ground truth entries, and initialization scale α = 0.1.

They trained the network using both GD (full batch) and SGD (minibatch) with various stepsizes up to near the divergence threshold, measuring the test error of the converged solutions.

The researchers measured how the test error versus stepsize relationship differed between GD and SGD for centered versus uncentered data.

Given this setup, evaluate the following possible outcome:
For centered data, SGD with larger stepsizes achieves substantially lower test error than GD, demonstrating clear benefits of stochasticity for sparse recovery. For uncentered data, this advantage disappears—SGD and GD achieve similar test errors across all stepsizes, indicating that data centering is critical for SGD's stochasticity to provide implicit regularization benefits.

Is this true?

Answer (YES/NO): YES